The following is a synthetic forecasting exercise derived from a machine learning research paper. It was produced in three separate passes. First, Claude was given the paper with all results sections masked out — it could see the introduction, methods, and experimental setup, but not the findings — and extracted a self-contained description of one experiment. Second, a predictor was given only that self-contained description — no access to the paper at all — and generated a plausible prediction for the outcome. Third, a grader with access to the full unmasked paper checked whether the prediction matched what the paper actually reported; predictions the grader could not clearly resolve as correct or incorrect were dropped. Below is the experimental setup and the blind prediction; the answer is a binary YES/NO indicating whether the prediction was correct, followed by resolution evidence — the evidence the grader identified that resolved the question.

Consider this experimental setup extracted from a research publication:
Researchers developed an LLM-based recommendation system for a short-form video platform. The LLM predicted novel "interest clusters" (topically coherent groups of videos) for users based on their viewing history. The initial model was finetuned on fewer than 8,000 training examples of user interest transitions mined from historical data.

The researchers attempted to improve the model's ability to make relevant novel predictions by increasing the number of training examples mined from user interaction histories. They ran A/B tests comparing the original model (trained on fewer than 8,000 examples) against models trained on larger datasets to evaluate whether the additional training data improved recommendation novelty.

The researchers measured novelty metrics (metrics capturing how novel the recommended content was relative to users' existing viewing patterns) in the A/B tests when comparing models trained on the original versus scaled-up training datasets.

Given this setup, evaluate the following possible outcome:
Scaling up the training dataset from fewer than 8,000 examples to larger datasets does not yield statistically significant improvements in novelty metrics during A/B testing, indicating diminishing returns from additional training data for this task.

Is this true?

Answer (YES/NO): YES